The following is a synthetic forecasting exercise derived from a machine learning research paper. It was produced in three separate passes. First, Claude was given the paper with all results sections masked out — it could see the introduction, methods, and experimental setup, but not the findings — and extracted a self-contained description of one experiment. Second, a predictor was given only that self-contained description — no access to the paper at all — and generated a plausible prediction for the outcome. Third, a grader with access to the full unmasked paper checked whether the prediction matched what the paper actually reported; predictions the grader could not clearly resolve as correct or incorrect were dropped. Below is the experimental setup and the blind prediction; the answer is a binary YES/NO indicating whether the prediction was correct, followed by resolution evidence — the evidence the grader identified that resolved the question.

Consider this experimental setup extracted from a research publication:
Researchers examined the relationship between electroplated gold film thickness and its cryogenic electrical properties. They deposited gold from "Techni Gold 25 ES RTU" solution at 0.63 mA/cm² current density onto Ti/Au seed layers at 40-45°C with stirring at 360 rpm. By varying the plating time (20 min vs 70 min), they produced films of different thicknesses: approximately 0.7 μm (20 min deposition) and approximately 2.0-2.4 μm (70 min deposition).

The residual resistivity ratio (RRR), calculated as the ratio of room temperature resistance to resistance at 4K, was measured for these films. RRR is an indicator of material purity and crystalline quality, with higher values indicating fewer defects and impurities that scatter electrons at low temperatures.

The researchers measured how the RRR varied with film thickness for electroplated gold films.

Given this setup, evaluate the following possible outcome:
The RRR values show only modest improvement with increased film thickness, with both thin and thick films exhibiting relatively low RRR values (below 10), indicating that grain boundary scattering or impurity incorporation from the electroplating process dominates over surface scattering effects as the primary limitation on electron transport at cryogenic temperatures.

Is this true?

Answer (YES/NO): NO